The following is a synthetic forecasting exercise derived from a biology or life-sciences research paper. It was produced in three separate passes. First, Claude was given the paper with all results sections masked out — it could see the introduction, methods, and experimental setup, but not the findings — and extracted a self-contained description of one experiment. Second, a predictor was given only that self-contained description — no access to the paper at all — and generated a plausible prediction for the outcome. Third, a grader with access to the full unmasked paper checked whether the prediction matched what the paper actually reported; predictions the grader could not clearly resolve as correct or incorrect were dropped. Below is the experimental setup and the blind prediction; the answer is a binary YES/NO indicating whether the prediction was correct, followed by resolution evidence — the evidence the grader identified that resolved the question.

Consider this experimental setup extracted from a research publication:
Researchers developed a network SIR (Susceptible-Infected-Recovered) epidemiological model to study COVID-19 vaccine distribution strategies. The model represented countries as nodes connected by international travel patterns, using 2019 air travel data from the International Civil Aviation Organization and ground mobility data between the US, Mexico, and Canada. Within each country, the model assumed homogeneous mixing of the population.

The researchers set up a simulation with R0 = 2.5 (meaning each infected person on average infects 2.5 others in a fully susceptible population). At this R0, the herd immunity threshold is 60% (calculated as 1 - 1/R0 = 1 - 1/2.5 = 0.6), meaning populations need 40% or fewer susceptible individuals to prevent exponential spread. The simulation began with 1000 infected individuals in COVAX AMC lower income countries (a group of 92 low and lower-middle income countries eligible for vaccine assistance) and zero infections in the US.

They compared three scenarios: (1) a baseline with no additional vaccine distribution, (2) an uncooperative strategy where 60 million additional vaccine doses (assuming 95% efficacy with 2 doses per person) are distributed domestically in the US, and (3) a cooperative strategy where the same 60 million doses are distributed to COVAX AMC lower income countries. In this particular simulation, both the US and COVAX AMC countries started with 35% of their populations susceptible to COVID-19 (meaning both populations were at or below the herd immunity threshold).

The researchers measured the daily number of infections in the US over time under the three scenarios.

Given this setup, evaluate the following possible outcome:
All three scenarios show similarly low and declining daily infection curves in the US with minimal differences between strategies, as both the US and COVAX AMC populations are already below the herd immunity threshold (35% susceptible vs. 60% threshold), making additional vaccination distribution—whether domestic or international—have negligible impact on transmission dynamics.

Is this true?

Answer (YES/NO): YES